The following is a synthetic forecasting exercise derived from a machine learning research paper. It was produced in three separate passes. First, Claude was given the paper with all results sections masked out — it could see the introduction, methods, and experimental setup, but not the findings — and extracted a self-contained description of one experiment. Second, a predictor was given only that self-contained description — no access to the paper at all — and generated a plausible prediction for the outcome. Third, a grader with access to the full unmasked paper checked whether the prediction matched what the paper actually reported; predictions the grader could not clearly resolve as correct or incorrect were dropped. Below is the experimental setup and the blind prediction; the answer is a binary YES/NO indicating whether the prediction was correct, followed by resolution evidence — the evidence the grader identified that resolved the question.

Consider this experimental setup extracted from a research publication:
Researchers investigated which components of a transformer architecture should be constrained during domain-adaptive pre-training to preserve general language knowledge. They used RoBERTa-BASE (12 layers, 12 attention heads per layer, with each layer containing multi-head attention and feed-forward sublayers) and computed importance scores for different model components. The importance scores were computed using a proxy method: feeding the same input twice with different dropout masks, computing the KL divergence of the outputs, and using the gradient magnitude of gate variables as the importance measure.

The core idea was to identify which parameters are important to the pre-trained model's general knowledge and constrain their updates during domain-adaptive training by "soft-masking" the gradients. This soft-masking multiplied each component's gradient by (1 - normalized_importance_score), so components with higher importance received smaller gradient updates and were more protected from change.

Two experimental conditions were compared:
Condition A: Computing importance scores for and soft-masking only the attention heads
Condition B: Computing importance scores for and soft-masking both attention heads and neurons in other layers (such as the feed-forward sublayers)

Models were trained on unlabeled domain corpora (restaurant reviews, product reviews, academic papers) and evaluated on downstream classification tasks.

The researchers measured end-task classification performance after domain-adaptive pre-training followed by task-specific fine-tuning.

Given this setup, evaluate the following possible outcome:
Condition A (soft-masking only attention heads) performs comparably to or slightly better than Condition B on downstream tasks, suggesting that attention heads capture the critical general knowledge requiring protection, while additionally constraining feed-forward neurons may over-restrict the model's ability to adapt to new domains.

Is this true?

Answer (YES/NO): YES